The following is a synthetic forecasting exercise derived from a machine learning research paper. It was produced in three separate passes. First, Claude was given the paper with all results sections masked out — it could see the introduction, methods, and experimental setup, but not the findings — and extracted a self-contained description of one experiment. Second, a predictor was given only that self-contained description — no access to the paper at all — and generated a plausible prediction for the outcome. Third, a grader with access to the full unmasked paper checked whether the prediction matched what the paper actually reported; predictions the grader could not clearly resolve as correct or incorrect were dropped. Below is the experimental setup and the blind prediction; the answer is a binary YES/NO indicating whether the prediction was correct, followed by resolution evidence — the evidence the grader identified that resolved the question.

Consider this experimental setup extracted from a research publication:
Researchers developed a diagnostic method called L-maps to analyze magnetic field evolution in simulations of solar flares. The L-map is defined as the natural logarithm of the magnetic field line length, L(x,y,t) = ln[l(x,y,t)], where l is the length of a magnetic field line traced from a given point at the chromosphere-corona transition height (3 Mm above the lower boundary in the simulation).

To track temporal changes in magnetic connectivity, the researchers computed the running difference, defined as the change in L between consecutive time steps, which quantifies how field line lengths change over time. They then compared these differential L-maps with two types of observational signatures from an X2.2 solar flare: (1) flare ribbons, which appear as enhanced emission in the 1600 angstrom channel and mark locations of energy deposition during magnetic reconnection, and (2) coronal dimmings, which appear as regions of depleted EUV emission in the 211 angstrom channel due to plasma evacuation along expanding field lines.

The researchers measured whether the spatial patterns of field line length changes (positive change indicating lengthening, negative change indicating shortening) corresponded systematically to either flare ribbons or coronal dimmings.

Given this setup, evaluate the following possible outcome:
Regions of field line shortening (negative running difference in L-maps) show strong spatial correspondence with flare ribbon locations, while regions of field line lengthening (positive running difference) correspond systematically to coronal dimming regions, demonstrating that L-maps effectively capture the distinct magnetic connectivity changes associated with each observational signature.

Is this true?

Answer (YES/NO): YES